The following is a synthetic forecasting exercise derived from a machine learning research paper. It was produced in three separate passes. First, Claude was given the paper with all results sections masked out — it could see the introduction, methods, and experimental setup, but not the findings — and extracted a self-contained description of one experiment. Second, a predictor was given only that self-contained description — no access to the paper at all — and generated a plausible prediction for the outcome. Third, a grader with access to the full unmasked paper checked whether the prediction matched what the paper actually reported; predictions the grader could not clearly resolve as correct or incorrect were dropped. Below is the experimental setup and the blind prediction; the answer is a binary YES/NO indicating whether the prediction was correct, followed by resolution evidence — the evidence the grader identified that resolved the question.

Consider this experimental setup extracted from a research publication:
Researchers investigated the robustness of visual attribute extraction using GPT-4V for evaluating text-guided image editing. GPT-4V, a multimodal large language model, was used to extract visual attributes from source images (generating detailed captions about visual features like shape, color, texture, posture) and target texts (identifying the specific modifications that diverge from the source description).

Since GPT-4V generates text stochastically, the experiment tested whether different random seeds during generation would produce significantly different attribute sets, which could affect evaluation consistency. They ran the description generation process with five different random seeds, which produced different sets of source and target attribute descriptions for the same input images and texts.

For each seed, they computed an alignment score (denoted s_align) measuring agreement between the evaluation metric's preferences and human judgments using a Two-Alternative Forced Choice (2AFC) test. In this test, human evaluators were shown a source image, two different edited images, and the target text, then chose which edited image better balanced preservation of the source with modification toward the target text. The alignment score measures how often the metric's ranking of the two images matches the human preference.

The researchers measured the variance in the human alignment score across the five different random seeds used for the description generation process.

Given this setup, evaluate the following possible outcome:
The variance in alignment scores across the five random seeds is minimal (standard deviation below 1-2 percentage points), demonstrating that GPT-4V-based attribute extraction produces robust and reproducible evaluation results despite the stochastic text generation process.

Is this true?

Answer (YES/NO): NO